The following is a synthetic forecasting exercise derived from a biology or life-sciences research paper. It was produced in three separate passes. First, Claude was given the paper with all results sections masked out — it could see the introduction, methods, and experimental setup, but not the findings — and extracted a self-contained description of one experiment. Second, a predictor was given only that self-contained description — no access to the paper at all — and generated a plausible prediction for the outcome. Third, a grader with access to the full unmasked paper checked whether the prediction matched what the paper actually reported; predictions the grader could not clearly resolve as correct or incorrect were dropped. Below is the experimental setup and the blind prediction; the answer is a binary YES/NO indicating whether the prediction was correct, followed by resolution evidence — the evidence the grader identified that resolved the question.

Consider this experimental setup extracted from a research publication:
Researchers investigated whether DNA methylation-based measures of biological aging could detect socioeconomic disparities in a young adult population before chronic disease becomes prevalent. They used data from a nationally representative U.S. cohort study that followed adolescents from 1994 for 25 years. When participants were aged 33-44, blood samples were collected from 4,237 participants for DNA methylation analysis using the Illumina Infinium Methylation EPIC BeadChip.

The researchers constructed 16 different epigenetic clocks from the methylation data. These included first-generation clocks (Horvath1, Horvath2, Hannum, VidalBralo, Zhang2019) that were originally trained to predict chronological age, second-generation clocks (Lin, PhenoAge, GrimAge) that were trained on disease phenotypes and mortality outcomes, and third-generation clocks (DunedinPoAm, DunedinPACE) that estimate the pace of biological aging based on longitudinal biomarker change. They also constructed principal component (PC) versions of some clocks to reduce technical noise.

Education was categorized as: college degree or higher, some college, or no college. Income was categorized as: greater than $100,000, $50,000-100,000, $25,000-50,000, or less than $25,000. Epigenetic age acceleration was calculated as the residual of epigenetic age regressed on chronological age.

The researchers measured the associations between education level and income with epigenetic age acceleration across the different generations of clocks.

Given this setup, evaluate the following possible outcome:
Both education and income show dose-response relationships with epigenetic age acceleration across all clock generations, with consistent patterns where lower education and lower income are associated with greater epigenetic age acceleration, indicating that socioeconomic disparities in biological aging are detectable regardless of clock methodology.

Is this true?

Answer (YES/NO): NO